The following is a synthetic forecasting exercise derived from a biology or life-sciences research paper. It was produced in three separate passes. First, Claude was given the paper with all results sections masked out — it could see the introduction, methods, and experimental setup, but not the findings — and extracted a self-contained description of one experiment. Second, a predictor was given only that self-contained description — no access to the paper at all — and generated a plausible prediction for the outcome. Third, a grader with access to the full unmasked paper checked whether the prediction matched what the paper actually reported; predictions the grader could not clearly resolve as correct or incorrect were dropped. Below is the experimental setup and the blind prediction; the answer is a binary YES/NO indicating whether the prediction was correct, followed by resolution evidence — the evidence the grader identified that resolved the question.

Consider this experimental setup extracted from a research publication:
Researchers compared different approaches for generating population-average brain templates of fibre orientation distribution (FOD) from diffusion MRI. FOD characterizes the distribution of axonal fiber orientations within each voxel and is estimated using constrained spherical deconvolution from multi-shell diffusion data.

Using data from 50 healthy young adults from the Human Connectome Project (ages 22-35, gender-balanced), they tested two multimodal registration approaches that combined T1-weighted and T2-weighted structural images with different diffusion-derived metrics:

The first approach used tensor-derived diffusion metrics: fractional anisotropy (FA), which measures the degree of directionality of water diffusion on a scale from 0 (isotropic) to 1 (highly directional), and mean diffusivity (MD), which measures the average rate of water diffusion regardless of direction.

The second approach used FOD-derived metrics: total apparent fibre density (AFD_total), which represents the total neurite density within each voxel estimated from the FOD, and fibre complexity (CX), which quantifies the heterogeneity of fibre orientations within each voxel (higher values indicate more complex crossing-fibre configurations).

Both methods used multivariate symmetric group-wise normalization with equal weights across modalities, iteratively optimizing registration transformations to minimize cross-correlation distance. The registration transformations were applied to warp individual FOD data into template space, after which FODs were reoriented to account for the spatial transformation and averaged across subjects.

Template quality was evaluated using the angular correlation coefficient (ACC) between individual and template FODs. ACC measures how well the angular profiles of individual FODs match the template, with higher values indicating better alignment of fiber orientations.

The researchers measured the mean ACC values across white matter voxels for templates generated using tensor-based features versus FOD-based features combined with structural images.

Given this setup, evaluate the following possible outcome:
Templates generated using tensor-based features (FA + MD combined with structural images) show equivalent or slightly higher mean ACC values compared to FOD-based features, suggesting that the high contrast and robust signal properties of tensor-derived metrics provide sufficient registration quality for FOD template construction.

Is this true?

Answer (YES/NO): YES